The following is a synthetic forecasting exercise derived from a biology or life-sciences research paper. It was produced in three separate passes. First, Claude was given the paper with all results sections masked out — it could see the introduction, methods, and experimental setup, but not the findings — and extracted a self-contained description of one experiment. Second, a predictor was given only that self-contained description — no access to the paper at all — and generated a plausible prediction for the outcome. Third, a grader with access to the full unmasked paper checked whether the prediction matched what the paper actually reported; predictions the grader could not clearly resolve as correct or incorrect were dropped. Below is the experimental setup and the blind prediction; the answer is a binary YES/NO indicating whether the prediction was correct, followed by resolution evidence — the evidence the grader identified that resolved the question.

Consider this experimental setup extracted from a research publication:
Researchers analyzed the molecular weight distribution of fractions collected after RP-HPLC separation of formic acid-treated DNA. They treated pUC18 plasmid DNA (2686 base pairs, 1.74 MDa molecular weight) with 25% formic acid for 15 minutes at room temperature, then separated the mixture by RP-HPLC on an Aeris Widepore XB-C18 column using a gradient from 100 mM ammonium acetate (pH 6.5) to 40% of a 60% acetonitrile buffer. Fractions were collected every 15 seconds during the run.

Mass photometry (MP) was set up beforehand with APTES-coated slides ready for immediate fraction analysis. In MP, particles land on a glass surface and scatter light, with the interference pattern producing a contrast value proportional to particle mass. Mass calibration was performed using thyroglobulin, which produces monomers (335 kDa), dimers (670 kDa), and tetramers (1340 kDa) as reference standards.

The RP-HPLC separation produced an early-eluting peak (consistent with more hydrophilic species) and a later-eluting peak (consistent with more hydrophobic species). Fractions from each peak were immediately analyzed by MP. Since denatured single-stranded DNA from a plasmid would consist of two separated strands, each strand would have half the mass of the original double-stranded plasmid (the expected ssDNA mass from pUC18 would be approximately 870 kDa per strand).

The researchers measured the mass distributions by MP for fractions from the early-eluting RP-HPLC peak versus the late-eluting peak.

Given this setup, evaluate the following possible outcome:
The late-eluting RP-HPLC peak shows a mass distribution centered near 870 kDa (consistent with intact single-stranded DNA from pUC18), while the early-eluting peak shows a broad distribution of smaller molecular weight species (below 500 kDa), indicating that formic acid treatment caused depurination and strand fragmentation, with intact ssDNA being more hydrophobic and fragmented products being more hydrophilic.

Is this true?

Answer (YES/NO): NO